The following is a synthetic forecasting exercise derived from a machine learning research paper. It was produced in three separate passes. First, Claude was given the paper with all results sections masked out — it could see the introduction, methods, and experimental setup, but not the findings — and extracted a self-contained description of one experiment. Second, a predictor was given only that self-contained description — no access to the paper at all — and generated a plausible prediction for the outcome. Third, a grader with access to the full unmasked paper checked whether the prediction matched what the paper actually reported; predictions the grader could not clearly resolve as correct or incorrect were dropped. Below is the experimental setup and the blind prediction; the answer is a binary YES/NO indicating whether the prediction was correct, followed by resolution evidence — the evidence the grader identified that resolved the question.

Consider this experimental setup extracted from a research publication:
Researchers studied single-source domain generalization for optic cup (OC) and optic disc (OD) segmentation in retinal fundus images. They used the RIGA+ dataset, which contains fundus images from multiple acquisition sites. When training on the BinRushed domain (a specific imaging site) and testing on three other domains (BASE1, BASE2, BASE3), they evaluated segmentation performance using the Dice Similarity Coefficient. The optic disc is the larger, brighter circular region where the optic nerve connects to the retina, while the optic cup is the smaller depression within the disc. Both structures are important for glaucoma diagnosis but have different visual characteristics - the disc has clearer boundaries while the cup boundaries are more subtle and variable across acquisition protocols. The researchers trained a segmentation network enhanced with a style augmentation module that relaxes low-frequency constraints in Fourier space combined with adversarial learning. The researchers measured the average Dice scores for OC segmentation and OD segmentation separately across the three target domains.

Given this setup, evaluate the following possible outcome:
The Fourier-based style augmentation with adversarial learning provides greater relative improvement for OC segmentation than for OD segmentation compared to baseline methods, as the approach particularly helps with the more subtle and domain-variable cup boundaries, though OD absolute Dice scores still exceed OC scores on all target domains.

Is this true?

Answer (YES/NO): NO